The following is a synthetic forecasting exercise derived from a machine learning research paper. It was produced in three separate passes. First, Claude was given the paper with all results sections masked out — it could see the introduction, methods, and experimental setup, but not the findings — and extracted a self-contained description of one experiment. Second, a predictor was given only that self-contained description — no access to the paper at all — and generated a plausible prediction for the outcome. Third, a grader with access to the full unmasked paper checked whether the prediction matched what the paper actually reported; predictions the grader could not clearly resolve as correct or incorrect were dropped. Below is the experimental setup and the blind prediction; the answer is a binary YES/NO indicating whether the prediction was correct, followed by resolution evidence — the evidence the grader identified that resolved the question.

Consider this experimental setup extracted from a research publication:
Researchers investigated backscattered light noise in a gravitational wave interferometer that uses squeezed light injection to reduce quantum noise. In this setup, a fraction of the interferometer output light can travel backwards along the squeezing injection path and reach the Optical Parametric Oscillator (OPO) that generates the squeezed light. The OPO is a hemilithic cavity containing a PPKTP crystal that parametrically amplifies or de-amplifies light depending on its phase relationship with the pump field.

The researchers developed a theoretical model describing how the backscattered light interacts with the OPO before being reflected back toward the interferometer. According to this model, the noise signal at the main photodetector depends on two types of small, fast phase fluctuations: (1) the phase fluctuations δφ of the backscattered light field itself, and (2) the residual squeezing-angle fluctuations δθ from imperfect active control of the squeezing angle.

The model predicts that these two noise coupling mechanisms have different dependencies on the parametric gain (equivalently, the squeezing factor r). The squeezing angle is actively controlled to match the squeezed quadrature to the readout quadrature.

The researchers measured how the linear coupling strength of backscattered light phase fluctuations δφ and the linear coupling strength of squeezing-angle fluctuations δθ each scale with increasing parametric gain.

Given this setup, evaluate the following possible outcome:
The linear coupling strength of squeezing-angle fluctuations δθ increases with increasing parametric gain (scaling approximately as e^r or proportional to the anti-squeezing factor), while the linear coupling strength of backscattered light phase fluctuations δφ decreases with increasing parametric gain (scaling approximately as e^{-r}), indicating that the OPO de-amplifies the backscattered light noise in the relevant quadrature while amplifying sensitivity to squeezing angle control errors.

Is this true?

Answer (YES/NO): YES